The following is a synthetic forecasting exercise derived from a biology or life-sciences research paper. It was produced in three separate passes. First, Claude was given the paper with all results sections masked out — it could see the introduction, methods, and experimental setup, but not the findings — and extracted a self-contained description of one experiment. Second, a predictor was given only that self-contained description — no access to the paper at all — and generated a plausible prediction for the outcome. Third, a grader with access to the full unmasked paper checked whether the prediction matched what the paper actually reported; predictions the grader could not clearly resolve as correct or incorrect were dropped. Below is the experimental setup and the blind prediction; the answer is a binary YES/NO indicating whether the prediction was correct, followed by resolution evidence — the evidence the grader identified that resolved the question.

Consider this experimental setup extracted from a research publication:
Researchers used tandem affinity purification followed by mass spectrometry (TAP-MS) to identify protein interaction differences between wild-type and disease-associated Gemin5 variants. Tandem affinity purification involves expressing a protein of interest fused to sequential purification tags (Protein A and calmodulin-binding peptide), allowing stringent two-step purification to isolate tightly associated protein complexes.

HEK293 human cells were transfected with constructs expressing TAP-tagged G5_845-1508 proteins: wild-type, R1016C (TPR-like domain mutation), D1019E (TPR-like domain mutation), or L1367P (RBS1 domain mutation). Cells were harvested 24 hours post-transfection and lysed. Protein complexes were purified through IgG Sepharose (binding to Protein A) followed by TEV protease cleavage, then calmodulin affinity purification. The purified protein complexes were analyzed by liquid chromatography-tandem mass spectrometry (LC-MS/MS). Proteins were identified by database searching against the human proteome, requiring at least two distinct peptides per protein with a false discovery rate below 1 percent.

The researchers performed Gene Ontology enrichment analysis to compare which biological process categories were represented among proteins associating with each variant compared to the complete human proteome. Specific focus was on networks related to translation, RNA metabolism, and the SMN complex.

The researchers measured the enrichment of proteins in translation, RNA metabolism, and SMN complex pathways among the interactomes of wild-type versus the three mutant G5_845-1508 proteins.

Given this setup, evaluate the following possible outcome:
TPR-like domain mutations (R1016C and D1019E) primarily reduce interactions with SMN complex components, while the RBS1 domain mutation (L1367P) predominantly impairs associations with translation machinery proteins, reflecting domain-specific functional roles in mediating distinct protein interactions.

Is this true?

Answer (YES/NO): NO